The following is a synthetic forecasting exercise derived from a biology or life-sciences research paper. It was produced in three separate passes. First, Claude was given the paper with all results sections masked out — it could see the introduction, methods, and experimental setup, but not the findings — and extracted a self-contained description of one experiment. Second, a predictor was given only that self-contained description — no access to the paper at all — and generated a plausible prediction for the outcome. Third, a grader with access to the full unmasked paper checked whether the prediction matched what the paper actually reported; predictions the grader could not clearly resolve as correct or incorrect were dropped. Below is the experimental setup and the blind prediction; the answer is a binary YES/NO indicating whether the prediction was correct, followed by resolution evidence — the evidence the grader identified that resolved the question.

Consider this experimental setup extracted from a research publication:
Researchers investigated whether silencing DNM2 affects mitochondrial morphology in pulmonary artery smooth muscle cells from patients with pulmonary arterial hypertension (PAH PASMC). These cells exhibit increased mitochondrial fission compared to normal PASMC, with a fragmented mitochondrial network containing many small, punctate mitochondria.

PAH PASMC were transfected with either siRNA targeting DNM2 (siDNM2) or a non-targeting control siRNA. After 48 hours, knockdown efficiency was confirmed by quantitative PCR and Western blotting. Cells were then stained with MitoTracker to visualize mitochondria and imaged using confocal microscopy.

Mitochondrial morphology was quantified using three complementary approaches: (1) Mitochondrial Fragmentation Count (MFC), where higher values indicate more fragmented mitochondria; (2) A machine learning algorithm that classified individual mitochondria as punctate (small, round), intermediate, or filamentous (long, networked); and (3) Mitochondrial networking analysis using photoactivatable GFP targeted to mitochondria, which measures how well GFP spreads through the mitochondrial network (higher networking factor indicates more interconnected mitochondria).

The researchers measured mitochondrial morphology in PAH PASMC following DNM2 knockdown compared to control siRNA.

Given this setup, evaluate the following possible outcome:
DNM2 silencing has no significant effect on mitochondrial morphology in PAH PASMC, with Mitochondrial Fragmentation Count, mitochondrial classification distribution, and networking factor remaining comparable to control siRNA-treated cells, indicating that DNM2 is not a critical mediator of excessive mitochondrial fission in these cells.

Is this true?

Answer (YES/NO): NO